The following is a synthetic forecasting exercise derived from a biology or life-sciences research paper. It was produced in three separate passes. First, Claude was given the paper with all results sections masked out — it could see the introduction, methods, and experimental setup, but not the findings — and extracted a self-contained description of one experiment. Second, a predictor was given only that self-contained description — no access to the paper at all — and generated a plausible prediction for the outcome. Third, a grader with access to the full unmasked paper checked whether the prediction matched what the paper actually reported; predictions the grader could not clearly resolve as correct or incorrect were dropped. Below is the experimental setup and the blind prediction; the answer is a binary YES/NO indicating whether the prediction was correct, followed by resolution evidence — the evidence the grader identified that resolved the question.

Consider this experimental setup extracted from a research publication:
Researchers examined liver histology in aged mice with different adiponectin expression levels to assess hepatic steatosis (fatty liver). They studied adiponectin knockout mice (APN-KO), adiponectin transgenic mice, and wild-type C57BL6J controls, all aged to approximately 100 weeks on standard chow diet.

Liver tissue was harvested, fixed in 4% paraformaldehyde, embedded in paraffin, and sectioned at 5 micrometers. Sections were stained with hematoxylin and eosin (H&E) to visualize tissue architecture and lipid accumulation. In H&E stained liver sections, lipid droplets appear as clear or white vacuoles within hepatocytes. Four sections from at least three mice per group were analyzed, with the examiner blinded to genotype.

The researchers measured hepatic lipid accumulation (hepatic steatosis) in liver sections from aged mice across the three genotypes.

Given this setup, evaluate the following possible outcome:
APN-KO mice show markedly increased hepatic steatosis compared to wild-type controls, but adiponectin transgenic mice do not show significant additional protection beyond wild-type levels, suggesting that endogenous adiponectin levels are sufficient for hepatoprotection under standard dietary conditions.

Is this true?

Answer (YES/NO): NO